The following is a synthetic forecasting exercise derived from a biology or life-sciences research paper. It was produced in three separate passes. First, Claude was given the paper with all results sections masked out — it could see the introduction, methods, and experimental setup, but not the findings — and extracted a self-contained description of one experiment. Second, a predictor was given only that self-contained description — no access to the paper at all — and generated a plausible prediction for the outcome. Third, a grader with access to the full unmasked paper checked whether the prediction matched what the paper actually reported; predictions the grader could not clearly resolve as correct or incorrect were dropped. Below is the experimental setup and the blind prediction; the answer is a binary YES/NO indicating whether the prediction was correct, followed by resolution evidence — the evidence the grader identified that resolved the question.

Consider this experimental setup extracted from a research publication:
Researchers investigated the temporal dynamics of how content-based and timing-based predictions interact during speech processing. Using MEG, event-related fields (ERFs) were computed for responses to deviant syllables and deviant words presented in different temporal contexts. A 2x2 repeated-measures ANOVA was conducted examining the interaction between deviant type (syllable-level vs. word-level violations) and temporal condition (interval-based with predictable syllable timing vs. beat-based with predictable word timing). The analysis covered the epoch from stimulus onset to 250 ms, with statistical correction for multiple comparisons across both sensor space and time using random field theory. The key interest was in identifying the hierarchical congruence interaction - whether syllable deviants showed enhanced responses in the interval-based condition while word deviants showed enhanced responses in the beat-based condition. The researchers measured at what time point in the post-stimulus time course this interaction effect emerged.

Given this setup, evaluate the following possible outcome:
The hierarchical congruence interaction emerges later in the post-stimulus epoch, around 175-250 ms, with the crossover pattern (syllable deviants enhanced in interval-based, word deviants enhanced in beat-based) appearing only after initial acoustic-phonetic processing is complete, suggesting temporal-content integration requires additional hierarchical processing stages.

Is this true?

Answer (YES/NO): NO